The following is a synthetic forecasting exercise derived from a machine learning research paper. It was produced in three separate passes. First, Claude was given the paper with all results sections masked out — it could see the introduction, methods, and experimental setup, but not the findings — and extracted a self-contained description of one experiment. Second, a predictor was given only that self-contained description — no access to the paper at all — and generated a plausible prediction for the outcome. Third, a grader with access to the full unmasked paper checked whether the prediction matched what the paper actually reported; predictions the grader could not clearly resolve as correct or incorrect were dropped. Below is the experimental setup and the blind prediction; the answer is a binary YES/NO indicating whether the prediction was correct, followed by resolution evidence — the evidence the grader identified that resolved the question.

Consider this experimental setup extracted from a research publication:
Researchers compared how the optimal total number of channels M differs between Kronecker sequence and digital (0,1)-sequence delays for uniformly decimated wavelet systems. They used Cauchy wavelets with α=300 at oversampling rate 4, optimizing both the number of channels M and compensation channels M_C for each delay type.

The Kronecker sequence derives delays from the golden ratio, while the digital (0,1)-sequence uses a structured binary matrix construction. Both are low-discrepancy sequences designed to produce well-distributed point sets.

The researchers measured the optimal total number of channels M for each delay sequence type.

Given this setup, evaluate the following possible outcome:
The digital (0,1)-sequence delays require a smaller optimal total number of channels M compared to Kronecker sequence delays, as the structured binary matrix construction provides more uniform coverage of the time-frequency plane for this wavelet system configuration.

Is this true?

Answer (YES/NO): NO